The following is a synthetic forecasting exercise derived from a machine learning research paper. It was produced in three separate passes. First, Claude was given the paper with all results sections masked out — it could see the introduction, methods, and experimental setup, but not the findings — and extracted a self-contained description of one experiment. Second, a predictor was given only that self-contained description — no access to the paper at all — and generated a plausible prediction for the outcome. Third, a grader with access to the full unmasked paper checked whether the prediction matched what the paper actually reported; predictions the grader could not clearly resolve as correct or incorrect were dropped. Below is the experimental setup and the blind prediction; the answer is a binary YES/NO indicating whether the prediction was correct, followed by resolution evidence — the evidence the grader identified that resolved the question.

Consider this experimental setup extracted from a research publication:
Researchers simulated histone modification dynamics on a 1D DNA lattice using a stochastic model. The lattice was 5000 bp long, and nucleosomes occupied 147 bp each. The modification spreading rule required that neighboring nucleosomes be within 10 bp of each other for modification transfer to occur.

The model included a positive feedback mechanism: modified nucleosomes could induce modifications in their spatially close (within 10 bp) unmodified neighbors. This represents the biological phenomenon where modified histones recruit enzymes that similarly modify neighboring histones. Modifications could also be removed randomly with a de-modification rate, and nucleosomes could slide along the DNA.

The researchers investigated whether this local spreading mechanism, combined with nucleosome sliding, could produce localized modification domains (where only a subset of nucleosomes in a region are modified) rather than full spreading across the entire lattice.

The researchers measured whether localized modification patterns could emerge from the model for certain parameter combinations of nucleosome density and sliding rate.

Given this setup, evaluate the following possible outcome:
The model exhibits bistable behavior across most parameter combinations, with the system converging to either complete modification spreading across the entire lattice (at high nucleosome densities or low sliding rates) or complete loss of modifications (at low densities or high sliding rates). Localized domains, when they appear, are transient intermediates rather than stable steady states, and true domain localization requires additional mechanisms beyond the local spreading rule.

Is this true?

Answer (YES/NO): NO